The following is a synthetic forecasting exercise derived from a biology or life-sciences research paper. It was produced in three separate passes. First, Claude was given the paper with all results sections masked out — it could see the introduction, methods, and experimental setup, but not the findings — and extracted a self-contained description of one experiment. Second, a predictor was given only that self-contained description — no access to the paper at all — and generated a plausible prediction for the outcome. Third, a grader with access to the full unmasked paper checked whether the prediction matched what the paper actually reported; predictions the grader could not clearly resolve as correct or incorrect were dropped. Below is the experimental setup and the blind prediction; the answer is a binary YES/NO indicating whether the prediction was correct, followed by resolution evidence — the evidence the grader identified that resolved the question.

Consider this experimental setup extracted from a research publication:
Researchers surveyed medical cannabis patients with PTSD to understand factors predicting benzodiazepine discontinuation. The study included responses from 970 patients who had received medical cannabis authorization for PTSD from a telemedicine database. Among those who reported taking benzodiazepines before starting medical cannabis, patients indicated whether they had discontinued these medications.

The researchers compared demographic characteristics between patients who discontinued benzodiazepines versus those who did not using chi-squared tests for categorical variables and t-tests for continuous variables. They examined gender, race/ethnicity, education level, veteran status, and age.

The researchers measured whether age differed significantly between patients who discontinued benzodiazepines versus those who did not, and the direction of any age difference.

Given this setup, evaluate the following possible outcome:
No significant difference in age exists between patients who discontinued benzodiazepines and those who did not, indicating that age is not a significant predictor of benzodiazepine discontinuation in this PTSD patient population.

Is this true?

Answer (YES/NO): NO